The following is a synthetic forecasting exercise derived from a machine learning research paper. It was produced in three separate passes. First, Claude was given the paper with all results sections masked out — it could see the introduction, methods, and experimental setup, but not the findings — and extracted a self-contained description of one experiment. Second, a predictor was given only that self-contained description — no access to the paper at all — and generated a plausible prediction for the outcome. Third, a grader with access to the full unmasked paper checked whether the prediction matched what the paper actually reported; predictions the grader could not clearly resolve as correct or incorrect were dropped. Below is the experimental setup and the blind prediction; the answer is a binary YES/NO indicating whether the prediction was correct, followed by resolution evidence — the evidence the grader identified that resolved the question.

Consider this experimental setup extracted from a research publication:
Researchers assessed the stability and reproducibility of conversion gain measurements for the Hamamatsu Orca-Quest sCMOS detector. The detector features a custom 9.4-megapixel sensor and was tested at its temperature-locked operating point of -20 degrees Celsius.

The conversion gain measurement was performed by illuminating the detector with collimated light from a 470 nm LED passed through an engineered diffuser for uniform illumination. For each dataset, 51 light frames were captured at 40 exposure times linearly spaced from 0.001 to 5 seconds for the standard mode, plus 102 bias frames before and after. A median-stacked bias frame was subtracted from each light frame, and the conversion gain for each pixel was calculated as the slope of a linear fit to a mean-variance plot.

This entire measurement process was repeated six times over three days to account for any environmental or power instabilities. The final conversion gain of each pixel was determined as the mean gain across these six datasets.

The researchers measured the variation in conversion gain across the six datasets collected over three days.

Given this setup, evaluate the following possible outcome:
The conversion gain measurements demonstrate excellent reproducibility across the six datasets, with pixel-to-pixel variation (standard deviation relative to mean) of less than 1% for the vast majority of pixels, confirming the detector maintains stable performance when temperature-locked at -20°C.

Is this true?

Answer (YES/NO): NO